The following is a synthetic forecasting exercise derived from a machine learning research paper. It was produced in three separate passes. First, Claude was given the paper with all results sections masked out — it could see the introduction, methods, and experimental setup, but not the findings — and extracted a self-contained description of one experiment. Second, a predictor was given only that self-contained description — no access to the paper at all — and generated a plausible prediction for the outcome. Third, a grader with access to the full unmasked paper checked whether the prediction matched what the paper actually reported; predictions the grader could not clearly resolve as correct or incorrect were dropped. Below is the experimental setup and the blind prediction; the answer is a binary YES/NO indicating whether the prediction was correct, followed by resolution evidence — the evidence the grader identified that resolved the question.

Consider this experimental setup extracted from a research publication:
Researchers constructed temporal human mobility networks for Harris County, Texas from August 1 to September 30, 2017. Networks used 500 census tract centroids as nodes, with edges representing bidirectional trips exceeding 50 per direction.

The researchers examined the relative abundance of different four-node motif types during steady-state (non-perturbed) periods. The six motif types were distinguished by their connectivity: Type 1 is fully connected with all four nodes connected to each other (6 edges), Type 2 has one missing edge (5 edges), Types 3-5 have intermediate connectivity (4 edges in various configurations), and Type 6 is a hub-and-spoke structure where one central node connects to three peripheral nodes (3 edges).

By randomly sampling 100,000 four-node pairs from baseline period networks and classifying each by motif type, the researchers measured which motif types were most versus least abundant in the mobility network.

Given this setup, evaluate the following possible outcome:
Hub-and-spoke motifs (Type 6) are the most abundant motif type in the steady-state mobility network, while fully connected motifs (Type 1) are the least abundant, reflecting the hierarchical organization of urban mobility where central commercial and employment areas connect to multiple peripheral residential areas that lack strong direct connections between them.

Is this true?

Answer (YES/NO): NO